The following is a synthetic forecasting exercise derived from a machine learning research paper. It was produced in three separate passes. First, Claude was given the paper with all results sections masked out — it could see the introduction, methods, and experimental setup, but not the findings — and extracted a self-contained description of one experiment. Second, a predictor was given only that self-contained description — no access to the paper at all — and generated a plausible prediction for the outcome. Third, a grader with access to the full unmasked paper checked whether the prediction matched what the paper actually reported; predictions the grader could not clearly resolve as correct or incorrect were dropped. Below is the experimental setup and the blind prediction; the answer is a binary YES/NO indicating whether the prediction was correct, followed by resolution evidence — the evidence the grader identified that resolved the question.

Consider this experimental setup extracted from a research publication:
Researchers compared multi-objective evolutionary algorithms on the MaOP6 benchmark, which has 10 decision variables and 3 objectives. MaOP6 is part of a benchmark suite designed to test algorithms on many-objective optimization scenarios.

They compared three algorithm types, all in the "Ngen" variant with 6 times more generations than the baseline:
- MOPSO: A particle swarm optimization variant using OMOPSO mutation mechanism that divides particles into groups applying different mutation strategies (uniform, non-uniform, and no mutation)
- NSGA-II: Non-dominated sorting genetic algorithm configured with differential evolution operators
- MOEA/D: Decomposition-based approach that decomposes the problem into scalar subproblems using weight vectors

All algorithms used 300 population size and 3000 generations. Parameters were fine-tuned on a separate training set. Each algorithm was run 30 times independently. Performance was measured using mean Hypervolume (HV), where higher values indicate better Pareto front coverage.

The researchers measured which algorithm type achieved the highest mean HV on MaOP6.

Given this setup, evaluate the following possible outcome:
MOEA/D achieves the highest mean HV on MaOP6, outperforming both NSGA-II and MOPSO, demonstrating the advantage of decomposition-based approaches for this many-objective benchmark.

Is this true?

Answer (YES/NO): NO